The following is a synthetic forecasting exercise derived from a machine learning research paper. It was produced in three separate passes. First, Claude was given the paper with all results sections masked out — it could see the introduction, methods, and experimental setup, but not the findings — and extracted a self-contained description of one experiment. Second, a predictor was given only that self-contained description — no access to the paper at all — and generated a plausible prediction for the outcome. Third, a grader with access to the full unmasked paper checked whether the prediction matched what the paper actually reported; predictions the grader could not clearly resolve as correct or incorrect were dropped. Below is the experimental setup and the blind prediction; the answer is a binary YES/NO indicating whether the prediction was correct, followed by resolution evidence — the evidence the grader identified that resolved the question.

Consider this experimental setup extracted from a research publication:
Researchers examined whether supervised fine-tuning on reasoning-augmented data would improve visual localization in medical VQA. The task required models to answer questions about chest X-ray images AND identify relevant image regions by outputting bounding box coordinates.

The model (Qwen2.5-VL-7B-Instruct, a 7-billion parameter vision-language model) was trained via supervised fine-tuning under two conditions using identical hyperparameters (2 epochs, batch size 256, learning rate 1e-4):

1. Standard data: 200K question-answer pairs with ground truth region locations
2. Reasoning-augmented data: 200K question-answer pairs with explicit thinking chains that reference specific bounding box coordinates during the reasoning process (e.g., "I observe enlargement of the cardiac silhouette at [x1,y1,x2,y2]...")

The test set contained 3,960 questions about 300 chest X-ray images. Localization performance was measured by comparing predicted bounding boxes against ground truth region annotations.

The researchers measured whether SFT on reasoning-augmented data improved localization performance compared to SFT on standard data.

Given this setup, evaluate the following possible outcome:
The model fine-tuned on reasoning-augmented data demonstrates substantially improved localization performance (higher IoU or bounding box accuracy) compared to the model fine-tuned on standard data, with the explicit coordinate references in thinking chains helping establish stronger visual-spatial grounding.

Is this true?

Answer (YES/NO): NO